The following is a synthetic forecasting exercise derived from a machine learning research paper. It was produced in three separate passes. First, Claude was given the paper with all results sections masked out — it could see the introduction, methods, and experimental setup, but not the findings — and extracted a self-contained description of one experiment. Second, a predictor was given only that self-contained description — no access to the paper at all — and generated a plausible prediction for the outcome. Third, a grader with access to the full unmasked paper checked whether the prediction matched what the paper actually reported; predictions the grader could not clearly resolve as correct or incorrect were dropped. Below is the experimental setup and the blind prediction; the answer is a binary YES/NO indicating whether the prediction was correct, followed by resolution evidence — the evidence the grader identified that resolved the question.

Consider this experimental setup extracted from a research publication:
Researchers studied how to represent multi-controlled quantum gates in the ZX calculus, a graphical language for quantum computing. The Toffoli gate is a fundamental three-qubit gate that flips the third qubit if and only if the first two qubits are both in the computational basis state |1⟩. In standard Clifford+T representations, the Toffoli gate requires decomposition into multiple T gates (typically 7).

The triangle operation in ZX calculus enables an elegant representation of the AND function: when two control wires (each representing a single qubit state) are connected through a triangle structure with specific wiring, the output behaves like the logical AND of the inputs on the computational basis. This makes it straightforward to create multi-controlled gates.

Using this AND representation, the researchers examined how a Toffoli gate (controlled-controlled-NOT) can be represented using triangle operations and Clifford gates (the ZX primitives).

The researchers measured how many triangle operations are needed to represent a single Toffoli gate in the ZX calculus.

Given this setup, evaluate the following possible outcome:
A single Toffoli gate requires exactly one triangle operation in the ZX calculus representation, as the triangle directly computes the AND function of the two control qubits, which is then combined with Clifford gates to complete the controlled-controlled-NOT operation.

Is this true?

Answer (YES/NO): NO